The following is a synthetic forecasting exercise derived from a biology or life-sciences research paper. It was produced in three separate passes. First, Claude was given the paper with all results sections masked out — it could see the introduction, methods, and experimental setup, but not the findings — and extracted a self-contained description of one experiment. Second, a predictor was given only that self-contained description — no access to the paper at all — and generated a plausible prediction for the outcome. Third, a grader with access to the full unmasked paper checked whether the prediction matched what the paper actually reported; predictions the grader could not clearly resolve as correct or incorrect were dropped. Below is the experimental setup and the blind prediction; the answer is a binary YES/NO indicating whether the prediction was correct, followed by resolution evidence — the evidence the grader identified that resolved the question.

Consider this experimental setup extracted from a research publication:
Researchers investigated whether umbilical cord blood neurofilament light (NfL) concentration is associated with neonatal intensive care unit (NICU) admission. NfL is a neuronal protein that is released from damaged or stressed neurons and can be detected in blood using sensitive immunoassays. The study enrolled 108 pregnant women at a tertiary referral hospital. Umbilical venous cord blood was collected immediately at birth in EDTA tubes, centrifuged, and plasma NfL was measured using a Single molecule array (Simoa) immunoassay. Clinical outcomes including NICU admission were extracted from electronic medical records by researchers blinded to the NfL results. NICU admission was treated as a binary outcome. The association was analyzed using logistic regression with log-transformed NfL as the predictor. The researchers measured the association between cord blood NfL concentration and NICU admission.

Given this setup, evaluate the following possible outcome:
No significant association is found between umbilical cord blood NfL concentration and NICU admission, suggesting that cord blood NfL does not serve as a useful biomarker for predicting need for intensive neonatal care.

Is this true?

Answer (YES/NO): NO